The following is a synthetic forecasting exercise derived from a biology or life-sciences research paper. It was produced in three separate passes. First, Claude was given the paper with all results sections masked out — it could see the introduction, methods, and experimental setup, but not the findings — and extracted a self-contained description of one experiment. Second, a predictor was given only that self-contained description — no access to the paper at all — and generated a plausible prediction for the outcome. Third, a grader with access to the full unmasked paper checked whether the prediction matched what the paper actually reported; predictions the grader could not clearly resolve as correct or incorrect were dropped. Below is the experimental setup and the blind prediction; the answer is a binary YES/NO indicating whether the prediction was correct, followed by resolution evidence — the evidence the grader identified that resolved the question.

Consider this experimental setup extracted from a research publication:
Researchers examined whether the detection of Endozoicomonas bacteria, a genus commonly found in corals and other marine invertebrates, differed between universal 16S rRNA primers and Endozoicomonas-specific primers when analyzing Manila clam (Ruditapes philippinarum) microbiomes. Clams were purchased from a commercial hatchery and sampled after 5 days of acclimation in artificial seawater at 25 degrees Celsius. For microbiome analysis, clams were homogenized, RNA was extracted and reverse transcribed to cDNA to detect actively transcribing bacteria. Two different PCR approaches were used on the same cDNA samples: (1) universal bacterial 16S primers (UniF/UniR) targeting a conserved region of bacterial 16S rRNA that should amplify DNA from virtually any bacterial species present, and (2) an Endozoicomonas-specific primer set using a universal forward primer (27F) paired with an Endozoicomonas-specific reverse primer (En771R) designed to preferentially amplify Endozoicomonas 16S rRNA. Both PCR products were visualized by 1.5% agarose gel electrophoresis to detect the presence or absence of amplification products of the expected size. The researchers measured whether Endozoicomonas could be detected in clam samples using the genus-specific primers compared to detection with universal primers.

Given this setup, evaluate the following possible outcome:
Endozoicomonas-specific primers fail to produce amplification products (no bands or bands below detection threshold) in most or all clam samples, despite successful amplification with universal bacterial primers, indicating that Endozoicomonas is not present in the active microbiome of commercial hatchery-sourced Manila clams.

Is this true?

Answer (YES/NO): NO